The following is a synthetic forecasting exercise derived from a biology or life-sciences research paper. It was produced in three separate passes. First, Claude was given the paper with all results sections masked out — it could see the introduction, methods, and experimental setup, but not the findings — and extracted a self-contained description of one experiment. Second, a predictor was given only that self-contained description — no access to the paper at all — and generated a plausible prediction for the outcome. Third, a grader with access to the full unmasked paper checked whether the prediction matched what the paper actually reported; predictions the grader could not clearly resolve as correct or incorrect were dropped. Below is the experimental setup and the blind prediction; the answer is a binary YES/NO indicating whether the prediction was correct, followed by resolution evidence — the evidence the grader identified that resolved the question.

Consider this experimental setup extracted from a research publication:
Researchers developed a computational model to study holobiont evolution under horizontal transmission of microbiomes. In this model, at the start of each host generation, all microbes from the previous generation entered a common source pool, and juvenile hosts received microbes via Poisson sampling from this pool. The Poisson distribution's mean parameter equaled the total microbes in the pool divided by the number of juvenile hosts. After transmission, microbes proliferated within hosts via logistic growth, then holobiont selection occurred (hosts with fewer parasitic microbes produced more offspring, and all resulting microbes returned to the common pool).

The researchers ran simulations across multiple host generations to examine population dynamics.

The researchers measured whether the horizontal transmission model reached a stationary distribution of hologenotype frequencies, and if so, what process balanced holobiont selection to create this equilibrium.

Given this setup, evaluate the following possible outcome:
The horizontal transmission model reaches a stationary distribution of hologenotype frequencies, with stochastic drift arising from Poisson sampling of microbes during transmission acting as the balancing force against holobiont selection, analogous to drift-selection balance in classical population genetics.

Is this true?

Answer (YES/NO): YES